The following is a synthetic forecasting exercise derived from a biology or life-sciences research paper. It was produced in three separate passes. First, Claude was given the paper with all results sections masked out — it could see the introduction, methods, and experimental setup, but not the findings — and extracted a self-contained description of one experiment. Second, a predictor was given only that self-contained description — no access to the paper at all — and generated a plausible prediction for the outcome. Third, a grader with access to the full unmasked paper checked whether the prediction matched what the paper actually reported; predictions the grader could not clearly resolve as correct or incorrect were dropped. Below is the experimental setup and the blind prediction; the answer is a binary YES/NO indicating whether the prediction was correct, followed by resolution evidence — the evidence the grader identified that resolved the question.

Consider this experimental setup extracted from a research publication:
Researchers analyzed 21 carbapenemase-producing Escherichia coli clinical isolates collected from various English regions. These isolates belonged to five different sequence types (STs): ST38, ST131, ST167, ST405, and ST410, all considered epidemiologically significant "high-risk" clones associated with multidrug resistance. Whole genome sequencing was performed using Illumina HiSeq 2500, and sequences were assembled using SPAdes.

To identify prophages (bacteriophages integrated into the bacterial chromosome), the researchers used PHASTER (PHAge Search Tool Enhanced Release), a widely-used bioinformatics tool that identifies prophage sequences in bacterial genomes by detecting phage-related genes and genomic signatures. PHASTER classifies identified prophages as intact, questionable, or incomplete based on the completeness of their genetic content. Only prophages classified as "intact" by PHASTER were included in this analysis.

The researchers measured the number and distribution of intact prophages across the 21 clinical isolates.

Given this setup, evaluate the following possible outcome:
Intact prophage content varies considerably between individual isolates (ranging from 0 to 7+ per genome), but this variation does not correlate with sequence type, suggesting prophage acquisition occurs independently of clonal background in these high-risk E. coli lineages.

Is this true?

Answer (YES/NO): NO